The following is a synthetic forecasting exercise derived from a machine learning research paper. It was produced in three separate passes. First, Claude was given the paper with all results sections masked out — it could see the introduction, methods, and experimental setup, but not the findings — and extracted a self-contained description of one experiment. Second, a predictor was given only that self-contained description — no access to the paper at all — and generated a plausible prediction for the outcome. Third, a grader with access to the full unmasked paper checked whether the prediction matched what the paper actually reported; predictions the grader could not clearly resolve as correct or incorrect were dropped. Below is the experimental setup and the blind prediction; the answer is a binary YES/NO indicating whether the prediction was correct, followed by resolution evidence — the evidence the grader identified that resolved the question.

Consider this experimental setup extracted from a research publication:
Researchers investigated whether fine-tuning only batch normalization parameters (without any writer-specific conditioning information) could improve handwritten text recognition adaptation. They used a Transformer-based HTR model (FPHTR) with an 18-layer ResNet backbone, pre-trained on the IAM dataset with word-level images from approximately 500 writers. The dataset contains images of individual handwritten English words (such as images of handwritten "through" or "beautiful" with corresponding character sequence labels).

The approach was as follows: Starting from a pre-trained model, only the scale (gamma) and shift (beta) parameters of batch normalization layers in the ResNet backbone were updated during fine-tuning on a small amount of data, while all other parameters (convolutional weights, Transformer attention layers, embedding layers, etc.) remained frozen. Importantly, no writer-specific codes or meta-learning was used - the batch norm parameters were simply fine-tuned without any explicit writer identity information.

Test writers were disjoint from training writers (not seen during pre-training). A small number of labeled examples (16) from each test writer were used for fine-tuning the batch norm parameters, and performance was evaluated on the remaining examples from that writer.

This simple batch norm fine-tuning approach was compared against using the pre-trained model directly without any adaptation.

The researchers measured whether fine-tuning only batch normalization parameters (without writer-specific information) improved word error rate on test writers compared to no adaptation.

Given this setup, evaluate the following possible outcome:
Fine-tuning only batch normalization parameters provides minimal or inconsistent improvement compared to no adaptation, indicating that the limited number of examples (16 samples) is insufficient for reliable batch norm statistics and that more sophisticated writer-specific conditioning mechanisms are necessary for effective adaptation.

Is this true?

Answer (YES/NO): NO